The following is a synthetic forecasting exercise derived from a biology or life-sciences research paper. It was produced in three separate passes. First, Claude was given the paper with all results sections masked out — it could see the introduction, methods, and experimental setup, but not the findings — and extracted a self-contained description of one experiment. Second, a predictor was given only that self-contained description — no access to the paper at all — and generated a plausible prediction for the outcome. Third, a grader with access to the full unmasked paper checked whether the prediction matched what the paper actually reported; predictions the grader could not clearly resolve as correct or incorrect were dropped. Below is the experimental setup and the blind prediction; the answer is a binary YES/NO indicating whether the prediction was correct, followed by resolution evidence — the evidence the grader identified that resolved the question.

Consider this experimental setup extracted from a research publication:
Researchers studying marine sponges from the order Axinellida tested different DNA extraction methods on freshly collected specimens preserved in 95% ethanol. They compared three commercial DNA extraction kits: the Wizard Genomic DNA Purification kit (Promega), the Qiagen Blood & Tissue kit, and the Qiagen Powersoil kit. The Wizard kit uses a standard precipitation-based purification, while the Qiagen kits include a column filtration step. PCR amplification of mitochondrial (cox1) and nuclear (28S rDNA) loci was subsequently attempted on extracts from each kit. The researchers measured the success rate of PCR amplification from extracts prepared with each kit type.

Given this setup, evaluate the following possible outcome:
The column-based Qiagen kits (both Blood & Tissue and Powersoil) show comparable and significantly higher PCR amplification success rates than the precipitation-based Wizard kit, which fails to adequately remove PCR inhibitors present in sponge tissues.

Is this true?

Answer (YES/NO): YES